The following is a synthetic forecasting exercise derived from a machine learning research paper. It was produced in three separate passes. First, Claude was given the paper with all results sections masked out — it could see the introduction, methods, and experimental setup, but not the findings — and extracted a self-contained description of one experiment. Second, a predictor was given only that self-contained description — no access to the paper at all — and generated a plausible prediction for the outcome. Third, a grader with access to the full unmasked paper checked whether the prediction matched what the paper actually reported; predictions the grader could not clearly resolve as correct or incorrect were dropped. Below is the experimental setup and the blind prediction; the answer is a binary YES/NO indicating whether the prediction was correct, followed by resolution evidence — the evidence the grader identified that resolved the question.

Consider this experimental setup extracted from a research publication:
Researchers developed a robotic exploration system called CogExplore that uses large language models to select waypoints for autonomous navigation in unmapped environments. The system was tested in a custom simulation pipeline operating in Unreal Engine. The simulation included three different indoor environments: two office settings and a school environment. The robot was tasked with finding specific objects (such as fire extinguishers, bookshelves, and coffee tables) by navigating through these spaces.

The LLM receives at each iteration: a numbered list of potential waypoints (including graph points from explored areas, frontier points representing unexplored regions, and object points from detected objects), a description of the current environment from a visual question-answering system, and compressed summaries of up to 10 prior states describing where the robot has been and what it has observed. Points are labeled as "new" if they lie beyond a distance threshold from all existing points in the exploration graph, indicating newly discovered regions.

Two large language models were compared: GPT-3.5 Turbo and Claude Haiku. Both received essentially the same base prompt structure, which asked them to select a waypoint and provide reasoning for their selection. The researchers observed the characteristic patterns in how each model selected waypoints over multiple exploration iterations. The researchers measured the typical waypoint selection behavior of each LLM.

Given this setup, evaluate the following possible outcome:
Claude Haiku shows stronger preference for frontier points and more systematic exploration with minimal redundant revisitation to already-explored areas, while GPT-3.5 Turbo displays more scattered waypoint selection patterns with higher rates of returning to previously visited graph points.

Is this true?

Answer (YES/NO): NO